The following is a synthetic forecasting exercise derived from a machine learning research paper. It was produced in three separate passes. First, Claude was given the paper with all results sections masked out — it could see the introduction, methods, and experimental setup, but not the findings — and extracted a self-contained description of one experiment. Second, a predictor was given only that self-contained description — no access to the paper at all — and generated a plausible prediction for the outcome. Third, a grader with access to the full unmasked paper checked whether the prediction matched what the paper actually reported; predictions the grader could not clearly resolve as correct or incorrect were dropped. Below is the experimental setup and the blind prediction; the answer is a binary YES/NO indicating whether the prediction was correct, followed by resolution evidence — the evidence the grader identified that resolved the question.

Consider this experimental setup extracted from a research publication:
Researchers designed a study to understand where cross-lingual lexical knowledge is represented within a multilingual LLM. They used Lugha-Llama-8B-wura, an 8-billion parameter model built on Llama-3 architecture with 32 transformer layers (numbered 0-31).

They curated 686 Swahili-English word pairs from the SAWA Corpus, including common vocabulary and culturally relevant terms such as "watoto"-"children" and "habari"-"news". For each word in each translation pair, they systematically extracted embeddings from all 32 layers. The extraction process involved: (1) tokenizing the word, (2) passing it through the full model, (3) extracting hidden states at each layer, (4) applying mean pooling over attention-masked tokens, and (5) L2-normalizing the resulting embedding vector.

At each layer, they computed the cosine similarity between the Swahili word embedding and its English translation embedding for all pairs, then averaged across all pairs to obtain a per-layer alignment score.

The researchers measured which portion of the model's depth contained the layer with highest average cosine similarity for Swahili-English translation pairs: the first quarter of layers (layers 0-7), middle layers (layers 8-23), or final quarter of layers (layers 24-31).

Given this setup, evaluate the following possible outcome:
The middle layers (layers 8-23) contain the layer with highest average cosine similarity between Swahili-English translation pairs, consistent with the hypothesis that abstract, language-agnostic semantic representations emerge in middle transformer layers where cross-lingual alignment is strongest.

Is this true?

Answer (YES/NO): NO